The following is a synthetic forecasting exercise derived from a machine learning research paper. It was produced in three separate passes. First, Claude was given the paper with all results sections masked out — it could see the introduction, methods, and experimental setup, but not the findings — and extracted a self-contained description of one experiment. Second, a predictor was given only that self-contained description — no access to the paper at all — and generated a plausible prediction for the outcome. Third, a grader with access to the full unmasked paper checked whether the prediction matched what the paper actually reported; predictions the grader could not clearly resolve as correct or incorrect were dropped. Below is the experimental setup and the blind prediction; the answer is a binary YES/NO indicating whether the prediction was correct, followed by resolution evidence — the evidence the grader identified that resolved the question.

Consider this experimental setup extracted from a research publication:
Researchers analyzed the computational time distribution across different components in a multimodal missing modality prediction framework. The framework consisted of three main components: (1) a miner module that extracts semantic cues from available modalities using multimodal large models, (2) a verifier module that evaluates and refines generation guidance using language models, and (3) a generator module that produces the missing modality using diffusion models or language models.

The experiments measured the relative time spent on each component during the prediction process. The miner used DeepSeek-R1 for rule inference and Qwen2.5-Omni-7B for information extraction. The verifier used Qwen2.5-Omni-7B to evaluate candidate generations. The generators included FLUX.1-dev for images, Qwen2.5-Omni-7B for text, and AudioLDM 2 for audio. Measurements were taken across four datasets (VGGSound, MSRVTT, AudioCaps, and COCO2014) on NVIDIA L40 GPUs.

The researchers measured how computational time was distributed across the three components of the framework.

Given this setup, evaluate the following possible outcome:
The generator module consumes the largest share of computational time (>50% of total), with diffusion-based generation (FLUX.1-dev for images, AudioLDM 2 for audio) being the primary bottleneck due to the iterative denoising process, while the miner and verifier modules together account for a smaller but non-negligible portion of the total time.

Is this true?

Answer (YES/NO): NO